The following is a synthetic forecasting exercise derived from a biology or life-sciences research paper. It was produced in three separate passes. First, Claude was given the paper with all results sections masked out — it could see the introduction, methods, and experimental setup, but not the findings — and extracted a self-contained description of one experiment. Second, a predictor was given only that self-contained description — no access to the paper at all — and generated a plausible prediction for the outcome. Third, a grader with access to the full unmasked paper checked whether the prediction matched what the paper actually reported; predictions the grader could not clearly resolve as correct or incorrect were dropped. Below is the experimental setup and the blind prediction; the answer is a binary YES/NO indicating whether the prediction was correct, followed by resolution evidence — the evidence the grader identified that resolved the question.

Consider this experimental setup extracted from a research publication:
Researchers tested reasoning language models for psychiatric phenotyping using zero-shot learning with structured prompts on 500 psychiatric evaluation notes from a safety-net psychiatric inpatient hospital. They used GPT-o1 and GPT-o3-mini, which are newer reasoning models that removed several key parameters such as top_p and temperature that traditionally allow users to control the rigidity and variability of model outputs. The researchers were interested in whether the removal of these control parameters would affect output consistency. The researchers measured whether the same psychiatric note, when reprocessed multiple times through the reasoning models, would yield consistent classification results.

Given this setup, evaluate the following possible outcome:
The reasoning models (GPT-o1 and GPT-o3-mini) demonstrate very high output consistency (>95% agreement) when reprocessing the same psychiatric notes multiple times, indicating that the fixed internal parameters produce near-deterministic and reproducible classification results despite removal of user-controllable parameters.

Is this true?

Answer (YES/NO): NO